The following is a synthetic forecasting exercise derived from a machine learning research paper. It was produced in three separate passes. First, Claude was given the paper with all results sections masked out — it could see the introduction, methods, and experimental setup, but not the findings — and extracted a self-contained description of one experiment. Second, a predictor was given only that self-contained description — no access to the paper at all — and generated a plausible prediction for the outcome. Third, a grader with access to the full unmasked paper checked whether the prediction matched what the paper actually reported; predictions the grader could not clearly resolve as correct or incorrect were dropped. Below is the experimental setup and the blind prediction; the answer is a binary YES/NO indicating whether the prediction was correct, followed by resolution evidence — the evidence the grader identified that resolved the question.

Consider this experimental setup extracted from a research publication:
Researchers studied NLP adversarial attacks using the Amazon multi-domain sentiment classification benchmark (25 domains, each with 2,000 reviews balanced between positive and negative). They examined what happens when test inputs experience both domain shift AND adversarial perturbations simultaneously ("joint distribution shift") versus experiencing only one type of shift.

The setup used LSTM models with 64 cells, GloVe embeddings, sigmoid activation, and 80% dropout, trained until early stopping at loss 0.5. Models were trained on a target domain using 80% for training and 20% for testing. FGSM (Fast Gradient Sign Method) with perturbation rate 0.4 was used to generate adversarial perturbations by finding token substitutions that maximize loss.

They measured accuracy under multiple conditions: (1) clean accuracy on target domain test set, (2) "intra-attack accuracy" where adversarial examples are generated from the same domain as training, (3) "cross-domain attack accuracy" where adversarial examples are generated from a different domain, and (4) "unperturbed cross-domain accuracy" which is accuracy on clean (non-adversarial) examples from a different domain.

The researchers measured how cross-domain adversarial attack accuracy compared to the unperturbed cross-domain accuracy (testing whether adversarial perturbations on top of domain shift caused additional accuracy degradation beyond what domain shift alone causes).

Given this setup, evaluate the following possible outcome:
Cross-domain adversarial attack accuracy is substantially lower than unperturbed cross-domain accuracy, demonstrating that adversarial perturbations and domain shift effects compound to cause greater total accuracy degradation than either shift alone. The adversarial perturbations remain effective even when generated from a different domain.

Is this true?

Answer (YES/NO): YES